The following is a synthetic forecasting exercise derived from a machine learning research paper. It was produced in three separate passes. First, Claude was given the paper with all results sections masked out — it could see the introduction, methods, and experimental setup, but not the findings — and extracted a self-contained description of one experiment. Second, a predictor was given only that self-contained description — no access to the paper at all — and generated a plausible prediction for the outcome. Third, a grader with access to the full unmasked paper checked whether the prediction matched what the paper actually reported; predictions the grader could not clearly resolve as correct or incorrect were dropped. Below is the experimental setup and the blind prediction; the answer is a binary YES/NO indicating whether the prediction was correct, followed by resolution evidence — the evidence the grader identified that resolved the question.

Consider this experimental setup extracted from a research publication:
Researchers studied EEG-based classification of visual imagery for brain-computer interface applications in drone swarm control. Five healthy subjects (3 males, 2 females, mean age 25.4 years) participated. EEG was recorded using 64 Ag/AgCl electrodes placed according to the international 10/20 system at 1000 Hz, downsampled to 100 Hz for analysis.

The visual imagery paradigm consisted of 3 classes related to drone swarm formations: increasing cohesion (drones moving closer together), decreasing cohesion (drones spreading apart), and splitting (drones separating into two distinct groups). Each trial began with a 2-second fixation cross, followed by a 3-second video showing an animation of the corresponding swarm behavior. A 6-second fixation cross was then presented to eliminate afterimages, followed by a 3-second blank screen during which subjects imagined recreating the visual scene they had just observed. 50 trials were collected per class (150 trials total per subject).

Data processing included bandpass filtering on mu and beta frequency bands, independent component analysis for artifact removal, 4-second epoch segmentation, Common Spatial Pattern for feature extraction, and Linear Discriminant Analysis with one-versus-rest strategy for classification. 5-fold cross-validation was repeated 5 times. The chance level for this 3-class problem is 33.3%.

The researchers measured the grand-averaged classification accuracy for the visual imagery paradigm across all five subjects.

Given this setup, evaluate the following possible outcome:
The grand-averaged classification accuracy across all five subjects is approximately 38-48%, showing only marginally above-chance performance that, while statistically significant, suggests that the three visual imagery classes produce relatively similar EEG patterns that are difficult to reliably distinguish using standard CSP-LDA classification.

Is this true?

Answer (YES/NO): NO